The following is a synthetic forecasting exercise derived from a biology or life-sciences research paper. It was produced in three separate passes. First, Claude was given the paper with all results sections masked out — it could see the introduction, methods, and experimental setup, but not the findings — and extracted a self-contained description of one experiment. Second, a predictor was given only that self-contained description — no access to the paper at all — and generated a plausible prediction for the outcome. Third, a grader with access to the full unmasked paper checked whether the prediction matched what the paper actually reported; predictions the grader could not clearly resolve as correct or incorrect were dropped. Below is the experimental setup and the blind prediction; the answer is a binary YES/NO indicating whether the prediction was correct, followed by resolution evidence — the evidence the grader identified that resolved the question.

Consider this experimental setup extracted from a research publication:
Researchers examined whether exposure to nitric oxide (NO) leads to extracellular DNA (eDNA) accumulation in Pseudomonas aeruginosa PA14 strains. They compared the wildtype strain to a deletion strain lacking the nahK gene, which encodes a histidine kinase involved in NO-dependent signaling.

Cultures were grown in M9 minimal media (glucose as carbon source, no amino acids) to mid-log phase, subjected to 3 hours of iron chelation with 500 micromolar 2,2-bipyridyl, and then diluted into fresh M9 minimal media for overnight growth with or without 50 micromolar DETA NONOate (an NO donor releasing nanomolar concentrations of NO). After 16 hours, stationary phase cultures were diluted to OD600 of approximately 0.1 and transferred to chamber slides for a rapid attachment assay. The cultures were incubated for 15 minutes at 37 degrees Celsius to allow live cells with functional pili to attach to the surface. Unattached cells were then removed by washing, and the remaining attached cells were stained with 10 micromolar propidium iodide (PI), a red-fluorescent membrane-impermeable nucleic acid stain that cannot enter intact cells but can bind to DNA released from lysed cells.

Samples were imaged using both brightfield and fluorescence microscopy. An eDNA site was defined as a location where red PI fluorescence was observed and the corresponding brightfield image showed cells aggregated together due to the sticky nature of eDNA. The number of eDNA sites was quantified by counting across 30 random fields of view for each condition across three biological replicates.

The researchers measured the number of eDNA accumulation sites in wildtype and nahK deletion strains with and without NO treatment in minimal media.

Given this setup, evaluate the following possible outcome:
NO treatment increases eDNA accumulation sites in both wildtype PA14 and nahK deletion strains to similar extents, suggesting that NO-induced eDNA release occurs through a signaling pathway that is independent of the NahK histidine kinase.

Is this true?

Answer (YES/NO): NO